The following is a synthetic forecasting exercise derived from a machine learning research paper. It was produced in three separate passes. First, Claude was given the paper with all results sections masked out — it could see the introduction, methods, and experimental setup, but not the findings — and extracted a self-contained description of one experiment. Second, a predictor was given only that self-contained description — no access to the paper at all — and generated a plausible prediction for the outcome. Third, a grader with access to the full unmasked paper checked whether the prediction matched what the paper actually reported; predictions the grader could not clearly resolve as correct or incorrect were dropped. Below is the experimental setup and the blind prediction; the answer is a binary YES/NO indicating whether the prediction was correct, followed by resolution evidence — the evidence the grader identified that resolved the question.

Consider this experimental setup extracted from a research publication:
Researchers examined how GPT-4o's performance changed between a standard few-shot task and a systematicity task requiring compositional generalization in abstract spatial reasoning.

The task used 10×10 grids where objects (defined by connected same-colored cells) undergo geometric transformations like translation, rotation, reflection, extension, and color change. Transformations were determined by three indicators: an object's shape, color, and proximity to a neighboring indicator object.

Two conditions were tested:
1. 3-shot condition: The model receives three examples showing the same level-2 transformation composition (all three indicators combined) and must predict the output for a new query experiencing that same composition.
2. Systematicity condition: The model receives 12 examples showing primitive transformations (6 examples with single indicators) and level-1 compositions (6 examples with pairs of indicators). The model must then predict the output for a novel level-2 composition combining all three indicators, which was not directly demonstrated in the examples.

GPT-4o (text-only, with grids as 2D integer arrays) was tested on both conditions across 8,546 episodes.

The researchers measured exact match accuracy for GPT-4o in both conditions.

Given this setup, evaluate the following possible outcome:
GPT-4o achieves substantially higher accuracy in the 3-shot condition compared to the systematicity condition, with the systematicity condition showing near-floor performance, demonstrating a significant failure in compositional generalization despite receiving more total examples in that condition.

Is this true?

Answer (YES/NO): YES